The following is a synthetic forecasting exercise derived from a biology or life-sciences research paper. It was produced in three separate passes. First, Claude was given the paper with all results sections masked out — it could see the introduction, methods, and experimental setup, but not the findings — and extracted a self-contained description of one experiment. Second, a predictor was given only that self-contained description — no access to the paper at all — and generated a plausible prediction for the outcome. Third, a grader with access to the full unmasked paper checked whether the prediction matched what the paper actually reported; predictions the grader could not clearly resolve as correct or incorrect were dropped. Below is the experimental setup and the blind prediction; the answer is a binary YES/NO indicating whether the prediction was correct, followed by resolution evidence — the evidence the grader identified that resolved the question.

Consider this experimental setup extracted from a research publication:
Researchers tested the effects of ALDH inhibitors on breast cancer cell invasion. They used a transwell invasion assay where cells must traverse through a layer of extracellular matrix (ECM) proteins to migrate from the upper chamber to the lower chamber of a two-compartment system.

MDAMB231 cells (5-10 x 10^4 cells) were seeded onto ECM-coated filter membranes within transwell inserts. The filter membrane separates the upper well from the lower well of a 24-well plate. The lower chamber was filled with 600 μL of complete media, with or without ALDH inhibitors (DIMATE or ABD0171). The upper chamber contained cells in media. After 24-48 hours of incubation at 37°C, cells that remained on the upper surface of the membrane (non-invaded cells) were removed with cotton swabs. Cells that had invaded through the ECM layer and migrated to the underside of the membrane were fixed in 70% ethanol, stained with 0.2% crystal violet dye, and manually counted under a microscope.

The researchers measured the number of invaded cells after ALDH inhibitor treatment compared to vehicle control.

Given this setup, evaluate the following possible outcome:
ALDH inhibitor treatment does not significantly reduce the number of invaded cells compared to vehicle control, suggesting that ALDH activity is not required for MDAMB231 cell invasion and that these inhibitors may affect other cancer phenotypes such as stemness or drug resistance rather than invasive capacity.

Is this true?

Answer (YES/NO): NO